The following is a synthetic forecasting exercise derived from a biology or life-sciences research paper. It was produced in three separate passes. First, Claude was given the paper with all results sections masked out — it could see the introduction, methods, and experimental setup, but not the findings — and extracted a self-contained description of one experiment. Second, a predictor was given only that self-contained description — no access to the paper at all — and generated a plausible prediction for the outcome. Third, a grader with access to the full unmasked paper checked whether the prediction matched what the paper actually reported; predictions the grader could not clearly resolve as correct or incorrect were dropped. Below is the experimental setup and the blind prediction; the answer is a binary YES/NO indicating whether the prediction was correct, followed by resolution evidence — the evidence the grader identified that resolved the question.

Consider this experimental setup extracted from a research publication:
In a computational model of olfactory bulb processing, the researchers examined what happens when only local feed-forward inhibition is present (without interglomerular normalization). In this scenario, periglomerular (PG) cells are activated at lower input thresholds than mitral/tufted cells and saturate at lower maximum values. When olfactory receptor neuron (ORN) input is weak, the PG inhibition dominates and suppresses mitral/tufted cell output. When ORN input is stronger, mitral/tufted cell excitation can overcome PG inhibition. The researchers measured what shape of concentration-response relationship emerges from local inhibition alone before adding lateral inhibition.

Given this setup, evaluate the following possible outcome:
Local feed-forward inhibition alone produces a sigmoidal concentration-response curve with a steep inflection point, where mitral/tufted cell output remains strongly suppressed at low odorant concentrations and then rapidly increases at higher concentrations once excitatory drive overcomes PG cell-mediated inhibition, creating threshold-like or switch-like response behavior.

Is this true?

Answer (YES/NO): NO